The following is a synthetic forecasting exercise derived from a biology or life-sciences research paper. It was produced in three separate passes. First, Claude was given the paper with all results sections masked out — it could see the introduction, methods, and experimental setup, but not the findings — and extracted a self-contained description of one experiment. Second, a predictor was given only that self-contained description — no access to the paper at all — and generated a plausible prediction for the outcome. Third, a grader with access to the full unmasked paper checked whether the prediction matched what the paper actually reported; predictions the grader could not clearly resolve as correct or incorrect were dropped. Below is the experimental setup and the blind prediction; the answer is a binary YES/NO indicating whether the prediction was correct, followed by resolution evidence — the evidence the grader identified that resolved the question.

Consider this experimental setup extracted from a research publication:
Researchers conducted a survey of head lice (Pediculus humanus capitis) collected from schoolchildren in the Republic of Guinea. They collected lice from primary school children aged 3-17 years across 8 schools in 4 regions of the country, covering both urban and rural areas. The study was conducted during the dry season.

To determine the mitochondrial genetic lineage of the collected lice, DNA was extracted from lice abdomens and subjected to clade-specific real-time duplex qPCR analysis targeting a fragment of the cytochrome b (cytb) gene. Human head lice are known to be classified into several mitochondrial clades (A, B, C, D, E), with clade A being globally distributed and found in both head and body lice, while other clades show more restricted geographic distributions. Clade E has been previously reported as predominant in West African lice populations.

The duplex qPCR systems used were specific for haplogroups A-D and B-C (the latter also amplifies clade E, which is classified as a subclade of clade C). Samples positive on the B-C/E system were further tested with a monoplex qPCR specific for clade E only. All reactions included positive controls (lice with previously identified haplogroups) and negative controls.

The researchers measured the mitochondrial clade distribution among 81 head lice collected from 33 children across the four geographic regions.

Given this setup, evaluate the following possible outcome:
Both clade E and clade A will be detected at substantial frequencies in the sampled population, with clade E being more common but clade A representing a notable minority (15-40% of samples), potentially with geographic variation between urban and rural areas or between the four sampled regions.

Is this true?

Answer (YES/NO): NO